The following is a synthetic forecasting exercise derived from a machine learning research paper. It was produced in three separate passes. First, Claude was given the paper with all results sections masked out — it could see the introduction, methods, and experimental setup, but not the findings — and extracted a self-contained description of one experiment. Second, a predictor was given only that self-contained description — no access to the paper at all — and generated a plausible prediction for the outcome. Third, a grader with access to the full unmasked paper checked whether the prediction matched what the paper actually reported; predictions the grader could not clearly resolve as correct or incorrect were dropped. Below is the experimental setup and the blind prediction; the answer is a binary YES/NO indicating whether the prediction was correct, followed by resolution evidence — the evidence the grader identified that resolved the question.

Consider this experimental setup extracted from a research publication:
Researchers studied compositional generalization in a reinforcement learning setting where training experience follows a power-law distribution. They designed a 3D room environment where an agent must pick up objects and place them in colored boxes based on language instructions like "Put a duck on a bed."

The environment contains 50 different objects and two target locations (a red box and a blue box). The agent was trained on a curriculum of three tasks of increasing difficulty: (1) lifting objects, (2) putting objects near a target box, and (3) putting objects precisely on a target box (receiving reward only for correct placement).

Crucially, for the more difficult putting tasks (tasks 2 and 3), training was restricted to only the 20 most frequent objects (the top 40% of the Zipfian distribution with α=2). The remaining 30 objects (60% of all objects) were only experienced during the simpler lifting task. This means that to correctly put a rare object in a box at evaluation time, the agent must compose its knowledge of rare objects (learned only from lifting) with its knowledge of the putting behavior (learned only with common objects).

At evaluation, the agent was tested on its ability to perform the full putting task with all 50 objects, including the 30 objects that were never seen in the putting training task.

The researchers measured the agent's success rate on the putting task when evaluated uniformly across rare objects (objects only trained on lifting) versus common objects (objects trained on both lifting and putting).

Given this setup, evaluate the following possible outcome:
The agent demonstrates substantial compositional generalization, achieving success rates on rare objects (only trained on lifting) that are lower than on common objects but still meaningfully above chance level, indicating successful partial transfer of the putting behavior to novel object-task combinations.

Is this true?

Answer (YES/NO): YES